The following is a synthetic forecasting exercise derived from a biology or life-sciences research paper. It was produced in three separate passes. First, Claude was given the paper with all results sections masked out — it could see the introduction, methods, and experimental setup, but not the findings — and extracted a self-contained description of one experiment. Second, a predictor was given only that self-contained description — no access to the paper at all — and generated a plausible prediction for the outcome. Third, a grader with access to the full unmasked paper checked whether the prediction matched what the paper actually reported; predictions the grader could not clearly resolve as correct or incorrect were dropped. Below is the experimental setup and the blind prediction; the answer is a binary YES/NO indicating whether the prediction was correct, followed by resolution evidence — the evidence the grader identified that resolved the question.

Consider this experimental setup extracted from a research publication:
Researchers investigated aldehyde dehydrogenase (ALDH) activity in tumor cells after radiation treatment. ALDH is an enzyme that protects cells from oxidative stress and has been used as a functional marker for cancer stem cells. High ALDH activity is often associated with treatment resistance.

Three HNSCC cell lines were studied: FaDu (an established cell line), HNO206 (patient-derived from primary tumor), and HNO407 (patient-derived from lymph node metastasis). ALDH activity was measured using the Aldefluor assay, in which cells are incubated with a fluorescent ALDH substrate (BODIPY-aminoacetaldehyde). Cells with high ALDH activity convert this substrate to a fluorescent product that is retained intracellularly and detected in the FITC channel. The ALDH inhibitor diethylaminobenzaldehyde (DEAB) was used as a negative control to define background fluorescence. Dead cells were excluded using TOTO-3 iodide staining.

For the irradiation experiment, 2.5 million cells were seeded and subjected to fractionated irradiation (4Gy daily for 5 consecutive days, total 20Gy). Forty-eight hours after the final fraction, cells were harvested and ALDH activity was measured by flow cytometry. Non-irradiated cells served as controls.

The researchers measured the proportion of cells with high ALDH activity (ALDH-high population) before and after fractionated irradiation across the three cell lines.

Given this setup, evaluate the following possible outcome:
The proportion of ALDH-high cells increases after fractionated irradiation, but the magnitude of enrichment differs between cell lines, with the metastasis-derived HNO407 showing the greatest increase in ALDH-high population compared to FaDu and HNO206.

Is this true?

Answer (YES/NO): NO